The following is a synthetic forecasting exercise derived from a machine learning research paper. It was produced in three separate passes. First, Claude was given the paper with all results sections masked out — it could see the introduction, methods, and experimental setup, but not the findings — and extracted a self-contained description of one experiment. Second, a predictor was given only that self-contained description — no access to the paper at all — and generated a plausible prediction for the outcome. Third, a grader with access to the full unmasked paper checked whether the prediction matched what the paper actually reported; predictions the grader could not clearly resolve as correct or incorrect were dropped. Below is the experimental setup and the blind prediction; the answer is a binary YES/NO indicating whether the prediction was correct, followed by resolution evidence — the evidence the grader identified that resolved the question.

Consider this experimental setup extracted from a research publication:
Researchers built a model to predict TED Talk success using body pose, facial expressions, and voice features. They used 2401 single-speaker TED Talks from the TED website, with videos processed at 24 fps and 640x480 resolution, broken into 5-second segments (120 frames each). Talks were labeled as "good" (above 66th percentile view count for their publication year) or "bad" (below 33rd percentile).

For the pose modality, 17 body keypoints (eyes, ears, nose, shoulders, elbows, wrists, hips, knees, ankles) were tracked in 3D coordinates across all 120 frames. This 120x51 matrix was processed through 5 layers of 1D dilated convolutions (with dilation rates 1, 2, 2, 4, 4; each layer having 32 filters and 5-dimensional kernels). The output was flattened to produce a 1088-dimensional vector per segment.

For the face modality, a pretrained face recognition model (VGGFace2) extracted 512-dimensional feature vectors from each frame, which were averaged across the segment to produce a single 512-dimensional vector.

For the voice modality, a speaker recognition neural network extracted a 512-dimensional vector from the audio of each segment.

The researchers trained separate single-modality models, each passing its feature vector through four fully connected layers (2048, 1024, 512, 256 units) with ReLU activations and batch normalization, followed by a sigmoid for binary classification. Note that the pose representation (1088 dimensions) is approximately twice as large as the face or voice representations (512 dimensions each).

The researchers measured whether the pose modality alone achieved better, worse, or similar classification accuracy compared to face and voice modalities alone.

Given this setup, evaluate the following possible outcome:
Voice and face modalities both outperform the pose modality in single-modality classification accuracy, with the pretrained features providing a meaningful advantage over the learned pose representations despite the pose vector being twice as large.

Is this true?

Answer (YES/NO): YES